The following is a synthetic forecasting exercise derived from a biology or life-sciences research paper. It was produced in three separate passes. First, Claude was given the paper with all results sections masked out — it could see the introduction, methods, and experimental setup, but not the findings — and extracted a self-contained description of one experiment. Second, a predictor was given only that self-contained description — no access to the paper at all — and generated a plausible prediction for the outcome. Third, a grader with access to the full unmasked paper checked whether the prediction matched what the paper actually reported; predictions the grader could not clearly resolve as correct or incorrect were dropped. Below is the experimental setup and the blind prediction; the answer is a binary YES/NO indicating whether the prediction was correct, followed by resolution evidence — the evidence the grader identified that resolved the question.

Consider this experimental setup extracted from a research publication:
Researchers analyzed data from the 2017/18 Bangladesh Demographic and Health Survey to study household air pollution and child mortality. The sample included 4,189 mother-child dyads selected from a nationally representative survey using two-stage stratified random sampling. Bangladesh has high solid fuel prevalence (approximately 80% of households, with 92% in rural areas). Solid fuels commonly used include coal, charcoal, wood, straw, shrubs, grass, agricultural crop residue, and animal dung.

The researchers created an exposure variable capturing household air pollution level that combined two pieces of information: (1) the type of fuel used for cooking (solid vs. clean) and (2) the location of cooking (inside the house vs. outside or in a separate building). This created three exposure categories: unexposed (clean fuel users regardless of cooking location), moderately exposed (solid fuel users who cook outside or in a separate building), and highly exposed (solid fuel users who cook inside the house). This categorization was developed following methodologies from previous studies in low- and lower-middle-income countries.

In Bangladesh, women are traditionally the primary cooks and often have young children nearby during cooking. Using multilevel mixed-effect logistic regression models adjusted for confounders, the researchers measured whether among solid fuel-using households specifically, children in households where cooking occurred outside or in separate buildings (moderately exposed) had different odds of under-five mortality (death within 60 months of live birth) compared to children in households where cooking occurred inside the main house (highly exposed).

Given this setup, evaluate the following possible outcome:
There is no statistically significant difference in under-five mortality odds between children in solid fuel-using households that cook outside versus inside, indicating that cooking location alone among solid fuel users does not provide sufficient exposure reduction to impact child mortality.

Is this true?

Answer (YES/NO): YES